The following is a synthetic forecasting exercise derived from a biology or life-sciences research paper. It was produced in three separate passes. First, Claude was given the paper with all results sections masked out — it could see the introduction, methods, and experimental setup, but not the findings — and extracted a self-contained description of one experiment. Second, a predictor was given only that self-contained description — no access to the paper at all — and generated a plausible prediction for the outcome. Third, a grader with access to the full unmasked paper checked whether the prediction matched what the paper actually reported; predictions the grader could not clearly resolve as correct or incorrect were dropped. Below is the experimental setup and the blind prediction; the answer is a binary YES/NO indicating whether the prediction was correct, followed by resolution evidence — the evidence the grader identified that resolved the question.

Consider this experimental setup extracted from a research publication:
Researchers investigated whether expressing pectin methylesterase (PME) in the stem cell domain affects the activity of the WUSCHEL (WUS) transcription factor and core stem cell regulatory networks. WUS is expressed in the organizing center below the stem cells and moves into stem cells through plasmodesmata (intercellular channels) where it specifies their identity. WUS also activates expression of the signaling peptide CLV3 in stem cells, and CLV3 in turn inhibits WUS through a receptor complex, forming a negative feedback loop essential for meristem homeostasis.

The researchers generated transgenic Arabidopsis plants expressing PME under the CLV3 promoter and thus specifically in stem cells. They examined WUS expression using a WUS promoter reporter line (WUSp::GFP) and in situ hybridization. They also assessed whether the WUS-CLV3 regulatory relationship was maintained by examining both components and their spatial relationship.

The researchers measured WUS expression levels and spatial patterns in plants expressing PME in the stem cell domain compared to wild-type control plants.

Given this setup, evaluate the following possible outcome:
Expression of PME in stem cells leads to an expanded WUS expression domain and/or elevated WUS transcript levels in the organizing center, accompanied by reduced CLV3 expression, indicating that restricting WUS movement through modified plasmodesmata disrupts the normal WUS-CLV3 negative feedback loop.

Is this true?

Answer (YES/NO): NO